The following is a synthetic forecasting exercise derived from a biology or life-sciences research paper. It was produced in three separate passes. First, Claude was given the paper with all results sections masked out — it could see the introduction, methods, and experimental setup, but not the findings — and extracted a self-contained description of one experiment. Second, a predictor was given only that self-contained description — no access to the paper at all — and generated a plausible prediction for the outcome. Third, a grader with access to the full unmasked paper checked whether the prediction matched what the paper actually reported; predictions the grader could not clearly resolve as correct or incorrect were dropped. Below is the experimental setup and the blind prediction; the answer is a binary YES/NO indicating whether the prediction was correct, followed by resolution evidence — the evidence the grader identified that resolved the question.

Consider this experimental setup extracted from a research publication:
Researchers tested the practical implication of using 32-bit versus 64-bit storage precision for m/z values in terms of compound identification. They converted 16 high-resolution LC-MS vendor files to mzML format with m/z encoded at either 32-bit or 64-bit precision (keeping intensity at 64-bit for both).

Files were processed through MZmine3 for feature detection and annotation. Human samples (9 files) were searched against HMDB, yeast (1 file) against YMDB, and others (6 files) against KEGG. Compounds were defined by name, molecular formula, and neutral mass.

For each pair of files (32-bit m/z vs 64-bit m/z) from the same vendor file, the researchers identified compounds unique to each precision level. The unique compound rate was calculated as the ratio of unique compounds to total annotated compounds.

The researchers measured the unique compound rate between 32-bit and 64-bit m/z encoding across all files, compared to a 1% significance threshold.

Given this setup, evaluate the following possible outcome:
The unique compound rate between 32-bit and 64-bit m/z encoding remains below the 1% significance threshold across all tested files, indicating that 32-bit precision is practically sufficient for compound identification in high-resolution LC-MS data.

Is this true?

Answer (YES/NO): YES